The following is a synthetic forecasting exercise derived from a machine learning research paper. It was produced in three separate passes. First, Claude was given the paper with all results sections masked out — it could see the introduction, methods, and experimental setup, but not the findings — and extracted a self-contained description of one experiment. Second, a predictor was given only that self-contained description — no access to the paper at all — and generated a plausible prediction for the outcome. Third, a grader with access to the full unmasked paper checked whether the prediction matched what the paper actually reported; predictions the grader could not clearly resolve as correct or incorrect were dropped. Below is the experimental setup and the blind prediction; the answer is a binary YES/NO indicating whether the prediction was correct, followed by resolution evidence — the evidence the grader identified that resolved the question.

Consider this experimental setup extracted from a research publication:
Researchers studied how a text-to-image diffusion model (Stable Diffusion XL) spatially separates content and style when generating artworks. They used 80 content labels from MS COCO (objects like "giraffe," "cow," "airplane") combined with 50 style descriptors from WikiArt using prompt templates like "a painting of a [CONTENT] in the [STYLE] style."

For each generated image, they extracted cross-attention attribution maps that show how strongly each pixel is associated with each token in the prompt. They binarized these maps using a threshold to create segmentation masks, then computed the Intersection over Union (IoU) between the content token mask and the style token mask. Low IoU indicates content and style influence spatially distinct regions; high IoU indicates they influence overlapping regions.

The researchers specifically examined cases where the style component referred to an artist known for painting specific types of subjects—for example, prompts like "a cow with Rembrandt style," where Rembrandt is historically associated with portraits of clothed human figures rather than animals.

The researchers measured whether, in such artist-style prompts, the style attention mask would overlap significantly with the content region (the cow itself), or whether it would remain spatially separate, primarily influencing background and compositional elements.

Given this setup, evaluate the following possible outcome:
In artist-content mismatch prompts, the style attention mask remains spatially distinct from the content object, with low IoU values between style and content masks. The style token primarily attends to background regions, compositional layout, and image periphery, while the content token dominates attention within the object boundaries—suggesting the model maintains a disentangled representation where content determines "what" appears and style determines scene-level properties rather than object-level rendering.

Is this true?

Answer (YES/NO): NO